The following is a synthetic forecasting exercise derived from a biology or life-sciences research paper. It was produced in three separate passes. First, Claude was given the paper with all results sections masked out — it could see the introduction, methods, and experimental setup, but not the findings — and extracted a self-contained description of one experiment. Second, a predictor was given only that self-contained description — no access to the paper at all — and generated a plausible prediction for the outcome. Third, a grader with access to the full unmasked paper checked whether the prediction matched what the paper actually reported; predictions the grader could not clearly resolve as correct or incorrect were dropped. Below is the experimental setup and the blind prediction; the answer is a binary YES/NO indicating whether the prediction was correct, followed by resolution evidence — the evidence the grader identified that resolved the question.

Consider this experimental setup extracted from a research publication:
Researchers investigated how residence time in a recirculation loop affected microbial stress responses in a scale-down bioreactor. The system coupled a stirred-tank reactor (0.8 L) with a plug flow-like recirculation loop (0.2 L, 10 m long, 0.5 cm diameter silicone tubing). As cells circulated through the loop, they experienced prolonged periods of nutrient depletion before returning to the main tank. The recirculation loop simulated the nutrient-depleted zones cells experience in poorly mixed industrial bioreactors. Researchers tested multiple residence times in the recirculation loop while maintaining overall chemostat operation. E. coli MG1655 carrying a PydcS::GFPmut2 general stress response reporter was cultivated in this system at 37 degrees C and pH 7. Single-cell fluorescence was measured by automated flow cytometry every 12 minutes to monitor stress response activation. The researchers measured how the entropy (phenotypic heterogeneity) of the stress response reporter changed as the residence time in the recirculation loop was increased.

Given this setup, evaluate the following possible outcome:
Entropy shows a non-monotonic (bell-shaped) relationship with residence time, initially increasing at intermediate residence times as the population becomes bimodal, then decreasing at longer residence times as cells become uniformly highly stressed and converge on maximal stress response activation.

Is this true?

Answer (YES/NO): NO